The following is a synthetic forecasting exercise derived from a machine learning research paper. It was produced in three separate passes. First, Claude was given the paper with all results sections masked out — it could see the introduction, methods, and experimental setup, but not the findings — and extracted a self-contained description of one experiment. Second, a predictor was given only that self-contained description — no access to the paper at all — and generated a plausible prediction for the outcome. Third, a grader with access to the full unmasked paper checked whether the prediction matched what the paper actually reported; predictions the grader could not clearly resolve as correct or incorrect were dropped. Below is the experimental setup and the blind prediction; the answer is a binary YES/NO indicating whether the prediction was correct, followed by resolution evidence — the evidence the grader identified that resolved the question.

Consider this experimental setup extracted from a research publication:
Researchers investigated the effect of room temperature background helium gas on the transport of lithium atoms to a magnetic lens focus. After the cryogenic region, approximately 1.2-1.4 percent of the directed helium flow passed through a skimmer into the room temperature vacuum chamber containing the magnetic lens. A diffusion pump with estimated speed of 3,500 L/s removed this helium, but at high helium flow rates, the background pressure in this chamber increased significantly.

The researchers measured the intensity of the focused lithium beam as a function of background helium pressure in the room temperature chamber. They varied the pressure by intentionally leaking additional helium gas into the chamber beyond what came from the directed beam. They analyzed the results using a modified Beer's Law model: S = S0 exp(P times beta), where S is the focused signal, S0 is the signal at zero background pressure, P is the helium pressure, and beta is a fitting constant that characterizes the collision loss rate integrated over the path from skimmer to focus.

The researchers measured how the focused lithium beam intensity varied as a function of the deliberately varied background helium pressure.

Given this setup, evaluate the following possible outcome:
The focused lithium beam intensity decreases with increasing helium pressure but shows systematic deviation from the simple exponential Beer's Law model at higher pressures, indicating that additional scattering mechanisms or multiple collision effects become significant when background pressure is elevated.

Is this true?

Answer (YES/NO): NO